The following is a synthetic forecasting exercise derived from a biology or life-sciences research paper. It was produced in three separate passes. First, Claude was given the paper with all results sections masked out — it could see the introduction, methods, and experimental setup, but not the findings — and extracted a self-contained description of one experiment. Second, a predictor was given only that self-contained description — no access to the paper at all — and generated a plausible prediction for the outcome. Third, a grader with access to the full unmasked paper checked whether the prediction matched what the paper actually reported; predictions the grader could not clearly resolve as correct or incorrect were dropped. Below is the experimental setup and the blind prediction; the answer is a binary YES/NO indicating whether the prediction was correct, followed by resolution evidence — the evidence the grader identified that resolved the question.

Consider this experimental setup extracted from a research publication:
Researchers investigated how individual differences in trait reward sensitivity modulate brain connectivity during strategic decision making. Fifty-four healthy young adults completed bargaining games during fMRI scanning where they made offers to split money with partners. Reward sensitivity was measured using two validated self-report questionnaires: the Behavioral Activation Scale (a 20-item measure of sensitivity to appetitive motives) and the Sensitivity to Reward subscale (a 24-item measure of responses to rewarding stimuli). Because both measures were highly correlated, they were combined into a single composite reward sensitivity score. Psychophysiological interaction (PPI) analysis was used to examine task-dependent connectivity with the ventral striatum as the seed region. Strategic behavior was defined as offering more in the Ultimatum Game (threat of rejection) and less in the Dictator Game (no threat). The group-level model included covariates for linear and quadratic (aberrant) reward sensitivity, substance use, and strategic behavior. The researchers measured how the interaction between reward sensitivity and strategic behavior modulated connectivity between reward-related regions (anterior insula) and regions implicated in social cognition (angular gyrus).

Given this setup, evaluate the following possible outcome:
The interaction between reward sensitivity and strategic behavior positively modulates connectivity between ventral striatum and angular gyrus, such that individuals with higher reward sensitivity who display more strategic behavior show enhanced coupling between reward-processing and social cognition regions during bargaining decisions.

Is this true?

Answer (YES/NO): NO